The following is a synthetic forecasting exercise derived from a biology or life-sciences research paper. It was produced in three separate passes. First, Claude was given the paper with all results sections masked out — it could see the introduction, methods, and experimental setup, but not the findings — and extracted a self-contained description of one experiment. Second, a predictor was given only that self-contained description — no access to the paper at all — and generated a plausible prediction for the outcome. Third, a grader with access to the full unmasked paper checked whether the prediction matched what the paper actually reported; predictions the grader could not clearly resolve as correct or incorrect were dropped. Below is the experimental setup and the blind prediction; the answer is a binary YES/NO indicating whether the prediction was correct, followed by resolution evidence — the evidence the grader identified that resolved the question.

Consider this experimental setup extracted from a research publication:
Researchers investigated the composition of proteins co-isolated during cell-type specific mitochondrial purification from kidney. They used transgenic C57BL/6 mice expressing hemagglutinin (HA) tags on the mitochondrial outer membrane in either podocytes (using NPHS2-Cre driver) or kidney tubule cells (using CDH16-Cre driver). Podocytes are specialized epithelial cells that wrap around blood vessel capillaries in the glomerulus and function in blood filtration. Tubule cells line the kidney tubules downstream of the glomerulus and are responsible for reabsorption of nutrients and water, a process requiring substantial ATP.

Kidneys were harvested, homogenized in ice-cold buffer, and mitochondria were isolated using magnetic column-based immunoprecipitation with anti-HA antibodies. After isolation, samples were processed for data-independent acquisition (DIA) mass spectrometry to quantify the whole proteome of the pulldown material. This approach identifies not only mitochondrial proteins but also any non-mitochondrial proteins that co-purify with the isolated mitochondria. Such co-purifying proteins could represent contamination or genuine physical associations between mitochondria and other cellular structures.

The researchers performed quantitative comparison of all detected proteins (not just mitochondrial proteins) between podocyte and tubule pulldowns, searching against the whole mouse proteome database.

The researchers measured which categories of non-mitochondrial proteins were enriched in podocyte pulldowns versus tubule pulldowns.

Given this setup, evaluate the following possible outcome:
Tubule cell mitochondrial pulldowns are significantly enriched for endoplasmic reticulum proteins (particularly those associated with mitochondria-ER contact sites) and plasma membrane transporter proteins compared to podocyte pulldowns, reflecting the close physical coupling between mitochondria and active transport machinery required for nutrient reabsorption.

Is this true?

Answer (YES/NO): NO